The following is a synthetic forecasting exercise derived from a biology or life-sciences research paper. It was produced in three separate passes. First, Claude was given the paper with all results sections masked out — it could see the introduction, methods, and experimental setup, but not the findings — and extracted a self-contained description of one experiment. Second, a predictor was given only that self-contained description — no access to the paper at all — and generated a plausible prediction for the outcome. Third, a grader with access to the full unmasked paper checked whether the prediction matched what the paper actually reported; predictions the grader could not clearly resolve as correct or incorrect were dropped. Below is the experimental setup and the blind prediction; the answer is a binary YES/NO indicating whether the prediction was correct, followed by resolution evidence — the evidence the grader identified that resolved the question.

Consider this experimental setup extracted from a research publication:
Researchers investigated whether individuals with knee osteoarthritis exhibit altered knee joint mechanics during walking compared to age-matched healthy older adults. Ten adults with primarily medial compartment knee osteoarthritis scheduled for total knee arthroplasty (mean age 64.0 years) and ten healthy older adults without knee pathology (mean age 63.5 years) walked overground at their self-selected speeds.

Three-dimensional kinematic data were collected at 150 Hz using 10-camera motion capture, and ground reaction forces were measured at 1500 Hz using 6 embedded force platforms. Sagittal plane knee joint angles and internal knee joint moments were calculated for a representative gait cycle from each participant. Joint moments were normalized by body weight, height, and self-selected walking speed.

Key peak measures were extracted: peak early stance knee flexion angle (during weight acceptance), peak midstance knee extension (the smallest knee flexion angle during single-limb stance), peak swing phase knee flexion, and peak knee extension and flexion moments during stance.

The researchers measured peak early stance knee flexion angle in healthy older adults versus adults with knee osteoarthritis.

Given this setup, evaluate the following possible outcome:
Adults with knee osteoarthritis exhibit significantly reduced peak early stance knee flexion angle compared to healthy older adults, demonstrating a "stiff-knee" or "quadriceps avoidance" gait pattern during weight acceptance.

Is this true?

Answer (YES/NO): NO